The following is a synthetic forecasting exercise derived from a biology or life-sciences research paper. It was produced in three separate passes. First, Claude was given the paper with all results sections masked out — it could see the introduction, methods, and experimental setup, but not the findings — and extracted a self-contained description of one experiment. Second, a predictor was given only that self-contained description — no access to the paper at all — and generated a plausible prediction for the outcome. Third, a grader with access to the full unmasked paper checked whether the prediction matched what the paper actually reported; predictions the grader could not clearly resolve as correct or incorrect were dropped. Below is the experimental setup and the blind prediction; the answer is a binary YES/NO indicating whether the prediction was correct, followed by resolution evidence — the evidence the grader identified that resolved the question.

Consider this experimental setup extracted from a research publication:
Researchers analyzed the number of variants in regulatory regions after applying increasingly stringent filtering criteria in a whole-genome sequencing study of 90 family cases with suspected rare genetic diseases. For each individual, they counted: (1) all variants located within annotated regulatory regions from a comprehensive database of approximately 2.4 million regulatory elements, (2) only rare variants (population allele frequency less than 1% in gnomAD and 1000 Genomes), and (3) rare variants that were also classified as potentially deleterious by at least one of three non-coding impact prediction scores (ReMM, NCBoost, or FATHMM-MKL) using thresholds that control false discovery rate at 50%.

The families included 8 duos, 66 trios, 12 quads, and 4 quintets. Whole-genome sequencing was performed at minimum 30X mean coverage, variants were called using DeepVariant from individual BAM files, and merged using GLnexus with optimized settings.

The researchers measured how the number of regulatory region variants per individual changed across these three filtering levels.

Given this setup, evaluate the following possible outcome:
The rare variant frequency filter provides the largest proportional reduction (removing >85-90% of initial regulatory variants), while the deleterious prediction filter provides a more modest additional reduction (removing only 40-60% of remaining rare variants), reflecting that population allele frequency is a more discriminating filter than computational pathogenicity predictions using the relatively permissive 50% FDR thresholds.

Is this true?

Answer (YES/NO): NO